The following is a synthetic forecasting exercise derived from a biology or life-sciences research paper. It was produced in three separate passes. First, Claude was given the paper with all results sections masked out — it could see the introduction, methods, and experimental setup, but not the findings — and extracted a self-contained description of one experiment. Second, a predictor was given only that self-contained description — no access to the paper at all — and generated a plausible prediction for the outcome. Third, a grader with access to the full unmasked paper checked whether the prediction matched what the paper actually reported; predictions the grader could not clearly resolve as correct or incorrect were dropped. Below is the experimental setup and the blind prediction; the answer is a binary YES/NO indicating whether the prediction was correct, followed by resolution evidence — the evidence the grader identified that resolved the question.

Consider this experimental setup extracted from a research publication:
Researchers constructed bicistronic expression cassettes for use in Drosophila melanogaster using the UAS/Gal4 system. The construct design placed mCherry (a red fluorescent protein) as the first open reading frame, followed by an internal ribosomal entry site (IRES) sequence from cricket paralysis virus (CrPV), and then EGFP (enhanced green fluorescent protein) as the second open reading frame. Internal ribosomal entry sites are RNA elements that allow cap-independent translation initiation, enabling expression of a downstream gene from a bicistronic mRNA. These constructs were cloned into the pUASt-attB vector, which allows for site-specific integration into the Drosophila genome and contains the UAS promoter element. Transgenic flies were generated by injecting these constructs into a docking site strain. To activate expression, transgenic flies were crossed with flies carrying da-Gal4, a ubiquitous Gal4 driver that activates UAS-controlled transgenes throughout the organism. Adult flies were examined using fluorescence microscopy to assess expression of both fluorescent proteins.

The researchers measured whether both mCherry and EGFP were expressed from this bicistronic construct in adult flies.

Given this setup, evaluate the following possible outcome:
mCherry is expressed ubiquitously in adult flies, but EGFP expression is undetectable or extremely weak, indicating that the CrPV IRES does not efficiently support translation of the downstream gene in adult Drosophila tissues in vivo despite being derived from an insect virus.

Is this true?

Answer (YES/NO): YES